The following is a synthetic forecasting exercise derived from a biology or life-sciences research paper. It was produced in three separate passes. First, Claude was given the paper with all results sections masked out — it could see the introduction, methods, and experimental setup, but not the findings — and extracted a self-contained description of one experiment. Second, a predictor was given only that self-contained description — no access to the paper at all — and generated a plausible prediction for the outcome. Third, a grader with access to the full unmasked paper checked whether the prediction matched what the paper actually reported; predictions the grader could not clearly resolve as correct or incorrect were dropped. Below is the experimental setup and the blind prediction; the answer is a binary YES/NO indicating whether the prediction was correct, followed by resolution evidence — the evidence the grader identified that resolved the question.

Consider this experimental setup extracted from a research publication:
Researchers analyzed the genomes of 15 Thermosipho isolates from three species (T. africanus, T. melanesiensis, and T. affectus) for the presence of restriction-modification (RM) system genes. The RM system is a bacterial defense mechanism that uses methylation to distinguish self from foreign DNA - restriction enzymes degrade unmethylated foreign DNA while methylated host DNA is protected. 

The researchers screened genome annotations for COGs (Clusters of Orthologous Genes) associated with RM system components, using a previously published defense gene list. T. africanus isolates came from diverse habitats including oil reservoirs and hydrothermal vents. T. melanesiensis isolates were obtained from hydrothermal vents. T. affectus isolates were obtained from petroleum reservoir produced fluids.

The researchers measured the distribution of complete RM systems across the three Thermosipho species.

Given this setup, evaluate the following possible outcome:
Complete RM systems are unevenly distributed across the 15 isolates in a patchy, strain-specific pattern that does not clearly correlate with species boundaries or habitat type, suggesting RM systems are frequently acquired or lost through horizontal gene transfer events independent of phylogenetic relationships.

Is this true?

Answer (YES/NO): NO